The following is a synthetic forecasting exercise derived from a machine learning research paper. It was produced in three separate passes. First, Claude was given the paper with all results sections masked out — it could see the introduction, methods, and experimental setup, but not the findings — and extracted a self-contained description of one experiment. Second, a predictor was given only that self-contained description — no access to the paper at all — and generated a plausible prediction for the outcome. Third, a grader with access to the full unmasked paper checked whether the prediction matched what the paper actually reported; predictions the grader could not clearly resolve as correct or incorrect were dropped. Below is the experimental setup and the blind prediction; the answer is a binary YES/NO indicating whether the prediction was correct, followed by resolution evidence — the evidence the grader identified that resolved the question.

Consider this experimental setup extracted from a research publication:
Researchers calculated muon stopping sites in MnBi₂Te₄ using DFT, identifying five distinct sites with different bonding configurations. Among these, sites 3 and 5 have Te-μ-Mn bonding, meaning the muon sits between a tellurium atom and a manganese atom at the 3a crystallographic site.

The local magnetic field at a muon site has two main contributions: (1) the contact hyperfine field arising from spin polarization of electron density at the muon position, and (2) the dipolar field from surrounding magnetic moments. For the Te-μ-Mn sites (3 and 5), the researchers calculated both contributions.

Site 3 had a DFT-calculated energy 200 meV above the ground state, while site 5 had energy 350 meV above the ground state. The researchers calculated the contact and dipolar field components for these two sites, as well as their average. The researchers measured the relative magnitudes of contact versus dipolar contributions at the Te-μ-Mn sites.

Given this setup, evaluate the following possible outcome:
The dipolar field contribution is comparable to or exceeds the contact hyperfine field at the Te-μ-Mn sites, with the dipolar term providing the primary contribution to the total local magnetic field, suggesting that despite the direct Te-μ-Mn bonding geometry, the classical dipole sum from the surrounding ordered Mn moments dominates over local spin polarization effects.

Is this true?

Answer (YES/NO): YES